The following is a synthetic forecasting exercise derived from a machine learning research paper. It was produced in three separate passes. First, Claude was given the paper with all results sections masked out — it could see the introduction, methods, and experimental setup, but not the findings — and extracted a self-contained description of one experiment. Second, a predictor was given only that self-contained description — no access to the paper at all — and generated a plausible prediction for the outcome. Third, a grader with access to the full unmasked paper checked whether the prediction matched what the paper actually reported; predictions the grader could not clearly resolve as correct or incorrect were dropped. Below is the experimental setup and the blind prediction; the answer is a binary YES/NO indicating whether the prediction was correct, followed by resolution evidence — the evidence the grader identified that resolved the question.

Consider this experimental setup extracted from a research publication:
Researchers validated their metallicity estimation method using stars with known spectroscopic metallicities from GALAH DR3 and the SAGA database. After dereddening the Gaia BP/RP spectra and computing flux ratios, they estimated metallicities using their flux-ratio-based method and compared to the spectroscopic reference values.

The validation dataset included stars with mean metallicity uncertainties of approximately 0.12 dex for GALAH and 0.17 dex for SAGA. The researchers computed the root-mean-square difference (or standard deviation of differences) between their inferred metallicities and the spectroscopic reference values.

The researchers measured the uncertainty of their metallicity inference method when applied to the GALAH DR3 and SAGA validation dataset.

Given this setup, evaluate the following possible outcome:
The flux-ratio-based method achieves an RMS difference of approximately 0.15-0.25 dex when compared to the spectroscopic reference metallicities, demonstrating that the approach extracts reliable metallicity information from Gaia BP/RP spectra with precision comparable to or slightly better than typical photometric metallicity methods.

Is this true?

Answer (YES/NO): NO